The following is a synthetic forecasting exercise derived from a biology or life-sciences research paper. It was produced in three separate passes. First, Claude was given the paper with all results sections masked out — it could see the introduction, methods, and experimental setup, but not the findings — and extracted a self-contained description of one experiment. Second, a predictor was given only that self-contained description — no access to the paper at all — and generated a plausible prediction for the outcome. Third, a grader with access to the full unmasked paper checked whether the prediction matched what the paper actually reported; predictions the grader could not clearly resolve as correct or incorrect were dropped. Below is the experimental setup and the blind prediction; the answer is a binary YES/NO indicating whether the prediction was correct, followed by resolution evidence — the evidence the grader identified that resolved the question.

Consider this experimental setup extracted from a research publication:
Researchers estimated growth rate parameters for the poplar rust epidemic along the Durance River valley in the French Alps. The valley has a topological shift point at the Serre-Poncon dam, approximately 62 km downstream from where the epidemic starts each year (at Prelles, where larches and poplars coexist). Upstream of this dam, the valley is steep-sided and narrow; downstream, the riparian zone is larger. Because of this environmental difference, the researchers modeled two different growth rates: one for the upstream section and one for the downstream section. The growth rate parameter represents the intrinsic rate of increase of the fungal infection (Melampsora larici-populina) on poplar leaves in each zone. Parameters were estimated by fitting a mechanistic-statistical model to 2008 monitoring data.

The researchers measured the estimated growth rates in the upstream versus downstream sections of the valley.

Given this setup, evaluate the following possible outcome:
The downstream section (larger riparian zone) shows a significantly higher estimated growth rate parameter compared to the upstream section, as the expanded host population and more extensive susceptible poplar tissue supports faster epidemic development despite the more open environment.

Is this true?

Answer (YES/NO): NO